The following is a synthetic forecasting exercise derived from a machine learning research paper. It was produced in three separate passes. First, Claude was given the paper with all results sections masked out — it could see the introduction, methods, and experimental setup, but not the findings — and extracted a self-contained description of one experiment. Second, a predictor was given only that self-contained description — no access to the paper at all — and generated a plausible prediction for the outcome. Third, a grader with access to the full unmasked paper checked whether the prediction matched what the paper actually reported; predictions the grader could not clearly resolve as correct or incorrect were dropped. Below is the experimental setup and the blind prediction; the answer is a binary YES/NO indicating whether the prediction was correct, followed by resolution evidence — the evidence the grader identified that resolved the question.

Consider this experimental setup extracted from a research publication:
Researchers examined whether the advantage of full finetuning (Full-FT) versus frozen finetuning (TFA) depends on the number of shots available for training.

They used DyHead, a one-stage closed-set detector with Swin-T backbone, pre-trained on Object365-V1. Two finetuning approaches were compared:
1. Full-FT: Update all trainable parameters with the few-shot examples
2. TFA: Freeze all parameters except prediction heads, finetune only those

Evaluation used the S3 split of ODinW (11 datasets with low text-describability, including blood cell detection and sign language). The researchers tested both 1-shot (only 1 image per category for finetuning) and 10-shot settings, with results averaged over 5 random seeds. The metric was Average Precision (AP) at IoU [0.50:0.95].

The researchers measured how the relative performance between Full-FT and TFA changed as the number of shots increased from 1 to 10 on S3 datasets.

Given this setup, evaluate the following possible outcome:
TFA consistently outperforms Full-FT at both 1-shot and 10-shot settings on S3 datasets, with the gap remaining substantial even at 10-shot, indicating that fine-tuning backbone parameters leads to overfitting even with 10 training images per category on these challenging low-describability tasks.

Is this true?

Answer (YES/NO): NO